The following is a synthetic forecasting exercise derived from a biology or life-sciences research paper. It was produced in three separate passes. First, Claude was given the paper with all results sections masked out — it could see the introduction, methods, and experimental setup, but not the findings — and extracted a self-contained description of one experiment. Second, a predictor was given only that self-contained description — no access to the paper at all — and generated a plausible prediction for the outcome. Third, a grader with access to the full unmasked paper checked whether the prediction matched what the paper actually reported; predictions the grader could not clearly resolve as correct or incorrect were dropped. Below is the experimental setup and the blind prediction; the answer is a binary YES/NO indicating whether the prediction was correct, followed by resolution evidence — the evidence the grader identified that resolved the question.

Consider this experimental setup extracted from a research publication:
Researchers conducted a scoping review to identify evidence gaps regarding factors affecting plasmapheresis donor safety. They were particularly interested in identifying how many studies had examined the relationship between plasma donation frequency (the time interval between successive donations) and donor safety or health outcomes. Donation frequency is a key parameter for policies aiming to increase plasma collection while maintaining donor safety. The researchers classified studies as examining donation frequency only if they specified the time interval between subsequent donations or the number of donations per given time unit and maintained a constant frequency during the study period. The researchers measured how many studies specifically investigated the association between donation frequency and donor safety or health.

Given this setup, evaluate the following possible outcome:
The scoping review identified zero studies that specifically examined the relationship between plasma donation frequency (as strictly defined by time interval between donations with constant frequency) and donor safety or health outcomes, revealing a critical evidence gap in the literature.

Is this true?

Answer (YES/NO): NO